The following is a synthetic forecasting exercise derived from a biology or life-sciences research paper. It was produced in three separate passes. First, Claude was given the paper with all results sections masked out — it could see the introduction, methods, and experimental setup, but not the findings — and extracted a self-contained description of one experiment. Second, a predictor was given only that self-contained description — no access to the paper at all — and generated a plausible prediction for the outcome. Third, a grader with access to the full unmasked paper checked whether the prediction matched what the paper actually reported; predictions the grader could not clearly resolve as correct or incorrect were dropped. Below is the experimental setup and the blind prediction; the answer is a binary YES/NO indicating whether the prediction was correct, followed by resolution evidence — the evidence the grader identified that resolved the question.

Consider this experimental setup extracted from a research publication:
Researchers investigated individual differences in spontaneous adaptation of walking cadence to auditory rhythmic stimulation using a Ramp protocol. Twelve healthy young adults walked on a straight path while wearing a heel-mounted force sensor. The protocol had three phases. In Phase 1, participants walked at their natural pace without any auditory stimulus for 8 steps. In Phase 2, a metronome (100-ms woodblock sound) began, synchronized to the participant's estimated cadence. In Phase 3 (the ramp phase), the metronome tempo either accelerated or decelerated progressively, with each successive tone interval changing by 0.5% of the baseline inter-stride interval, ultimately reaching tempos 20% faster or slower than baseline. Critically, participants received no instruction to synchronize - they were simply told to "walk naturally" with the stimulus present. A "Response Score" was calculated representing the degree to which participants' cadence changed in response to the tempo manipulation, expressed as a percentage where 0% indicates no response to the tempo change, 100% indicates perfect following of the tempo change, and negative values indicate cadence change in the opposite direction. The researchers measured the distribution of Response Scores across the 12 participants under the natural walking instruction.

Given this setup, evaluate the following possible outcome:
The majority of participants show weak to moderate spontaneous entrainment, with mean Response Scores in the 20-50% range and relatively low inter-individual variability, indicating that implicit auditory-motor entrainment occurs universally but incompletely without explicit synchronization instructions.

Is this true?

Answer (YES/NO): NO